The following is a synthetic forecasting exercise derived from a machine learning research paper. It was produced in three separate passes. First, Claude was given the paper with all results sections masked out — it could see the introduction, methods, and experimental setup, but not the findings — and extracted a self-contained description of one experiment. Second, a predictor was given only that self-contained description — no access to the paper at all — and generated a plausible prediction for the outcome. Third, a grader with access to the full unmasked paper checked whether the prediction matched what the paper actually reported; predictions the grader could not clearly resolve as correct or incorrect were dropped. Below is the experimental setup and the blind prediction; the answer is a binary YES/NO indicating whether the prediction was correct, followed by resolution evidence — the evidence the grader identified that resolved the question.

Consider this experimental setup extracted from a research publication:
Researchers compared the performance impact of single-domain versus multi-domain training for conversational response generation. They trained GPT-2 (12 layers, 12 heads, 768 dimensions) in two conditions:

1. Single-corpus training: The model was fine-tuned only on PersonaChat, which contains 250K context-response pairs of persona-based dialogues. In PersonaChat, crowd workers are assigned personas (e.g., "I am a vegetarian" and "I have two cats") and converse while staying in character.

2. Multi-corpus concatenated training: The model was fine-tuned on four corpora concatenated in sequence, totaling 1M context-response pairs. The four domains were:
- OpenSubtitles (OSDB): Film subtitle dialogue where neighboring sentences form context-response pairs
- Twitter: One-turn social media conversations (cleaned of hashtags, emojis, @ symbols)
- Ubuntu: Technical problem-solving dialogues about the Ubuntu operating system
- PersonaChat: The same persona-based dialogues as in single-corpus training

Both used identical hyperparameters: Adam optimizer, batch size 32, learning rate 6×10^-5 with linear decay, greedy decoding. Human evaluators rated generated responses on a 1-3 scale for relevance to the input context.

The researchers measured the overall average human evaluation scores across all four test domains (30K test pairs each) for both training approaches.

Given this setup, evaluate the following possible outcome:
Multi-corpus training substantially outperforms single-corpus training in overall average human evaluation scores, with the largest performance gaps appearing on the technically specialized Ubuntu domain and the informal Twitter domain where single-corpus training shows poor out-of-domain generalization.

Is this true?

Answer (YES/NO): YES